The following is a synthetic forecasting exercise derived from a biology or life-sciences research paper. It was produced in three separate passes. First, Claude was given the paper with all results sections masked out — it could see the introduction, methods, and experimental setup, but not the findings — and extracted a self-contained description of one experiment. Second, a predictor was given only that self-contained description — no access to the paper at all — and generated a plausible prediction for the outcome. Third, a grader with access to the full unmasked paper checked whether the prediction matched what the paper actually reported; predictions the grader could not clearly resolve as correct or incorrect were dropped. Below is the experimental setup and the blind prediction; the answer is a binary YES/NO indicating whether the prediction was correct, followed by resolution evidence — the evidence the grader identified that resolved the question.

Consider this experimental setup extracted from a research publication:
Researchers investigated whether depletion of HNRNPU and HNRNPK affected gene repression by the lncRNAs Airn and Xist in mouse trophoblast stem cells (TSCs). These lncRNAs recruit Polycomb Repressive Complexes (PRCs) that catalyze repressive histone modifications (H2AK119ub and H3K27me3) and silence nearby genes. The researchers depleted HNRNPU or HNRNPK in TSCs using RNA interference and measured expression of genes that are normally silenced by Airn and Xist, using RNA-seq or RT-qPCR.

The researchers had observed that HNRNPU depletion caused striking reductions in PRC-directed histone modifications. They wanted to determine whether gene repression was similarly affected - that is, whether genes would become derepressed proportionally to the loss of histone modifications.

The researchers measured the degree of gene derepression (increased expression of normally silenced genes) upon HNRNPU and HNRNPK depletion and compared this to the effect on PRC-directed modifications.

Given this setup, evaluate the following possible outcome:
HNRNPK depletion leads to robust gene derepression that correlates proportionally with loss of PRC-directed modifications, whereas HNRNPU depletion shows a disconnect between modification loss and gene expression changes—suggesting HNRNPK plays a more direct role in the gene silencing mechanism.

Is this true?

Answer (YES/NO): NO